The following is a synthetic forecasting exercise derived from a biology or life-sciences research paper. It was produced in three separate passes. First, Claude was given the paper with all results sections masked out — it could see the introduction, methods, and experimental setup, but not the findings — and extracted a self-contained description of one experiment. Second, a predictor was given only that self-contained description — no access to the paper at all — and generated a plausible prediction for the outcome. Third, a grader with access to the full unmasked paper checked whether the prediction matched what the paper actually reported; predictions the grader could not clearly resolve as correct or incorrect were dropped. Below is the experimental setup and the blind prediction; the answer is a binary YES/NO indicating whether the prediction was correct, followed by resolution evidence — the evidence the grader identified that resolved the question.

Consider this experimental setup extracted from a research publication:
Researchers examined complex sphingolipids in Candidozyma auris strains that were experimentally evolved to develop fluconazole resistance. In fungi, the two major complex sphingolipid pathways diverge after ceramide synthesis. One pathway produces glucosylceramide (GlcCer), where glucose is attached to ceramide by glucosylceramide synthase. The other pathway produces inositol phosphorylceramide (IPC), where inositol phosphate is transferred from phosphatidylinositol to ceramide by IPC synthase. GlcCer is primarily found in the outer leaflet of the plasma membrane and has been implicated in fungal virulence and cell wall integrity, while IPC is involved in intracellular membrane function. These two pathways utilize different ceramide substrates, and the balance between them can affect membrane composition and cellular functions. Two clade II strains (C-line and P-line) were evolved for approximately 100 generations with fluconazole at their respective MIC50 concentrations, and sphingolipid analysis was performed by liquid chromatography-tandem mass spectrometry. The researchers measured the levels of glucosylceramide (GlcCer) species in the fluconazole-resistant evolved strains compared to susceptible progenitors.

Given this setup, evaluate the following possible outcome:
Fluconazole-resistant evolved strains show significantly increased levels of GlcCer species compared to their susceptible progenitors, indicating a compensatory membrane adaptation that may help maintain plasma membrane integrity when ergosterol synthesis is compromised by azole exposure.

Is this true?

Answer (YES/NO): NO